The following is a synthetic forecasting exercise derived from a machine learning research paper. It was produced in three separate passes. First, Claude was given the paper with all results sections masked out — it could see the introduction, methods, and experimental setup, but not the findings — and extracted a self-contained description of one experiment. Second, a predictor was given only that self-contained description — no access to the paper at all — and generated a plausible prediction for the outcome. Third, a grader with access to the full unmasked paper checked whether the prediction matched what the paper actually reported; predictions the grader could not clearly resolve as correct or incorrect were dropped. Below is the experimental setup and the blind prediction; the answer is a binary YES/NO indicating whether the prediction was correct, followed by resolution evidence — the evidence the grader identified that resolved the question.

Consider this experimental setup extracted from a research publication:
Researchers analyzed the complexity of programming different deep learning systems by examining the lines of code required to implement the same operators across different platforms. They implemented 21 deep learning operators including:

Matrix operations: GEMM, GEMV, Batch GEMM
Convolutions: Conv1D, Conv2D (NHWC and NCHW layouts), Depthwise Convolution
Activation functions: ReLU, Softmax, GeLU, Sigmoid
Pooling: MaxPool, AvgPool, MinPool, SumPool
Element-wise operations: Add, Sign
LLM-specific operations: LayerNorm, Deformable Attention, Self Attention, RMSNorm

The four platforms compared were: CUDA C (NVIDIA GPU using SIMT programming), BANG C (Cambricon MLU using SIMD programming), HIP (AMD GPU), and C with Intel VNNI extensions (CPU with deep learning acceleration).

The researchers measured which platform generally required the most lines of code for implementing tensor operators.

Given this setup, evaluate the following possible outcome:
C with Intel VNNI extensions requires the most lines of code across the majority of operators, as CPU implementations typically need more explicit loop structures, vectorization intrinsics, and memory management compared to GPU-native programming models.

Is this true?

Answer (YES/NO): YES